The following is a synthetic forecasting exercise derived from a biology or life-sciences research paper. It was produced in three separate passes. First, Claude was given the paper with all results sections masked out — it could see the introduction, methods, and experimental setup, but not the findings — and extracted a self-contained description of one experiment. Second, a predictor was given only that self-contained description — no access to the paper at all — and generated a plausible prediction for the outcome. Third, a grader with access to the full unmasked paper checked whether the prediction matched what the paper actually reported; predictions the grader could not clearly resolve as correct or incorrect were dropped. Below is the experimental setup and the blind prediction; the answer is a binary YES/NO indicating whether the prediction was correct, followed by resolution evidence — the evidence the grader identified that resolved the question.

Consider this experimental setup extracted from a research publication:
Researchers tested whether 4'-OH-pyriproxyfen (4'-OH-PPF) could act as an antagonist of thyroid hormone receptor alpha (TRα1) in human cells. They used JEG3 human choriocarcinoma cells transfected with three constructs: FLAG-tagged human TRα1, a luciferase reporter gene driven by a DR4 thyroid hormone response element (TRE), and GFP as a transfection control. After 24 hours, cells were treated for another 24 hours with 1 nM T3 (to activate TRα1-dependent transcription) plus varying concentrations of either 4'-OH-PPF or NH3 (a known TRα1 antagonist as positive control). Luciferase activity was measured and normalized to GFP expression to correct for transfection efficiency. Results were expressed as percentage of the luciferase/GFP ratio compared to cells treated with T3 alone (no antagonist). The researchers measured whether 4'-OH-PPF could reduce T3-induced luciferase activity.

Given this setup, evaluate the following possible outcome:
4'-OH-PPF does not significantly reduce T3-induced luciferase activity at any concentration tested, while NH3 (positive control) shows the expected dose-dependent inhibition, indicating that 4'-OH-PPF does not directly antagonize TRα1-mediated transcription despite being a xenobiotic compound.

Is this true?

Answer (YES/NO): NO